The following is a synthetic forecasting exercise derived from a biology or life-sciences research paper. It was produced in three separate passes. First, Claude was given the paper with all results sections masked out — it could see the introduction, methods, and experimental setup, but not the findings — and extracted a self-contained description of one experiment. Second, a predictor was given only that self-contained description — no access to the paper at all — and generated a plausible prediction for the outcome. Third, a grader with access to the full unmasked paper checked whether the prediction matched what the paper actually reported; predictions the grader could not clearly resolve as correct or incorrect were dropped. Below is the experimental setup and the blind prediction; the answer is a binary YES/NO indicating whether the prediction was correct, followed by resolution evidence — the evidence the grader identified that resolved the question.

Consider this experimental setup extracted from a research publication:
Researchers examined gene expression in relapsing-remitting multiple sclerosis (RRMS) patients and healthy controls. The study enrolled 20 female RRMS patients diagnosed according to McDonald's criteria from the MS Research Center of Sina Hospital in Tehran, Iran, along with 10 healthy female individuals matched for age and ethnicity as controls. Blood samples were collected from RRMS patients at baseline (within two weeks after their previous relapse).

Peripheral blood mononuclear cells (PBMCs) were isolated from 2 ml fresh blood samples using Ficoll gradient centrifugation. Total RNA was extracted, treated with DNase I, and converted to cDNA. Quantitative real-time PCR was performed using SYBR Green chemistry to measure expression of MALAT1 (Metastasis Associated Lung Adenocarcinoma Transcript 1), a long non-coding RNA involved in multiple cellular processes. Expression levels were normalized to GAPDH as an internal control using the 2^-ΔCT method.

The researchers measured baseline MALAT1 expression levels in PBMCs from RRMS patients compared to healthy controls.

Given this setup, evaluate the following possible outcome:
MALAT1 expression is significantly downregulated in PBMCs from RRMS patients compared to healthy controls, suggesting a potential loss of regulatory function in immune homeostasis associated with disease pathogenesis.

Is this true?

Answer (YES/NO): NO